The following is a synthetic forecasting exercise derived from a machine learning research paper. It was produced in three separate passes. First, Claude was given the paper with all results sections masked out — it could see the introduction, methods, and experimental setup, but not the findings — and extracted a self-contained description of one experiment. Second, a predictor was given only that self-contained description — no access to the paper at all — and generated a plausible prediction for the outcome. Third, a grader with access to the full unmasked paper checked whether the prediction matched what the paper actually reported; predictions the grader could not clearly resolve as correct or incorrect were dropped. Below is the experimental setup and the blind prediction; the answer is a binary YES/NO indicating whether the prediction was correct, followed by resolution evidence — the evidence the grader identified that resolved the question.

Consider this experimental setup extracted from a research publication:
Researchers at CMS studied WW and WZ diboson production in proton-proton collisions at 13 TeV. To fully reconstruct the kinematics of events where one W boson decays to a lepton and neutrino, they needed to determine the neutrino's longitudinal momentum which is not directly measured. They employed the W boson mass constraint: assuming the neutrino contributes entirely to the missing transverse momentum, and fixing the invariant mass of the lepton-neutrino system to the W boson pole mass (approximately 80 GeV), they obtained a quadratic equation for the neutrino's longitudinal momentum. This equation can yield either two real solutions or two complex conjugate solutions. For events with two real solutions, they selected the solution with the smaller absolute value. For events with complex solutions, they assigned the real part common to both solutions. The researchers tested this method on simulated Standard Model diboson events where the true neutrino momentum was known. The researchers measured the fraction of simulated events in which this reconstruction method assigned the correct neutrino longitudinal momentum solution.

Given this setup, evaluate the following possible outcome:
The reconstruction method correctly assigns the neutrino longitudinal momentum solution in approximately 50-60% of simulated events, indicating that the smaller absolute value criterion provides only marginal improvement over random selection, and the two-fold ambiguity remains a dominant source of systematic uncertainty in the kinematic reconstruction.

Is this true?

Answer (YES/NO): NO